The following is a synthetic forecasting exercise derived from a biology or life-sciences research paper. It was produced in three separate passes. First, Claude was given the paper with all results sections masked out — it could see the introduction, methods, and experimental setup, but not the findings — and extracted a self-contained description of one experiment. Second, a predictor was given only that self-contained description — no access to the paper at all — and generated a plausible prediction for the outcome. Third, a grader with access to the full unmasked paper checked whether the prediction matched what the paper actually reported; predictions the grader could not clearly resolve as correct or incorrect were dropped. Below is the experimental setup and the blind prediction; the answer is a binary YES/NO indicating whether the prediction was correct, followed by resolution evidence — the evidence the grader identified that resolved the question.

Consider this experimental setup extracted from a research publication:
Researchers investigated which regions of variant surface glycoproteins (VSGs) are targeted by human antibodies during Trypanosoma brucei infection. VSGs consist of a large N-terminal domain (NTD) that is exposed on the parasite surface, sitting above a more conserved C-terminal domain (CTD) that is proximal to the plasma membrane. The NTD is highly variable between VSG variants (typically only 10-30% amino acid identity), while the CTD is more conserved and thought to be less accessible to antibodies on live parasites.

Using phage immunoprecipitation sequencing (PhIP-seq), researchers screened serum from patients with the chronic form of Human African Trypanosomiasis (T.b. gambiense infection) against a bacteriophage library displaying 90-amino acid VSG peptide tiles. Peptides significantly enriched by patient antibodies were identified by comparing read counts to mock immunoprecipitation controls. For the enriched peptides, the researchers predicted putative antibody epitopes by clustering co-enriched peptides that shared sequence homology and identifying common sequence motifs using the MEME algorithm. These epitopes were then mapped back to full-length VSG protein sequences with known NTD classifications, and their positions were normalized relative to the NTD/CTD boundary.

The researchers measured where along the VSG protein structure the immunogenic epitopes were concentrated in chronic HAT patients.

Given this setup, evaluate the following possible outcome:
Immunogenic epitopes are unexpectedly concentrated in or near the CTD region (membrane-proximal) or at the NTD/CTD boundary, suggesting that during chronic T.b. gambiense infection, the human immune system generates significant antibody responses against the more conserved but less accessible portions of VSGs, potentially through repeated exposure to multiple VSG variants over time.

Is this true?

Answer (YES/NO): NO